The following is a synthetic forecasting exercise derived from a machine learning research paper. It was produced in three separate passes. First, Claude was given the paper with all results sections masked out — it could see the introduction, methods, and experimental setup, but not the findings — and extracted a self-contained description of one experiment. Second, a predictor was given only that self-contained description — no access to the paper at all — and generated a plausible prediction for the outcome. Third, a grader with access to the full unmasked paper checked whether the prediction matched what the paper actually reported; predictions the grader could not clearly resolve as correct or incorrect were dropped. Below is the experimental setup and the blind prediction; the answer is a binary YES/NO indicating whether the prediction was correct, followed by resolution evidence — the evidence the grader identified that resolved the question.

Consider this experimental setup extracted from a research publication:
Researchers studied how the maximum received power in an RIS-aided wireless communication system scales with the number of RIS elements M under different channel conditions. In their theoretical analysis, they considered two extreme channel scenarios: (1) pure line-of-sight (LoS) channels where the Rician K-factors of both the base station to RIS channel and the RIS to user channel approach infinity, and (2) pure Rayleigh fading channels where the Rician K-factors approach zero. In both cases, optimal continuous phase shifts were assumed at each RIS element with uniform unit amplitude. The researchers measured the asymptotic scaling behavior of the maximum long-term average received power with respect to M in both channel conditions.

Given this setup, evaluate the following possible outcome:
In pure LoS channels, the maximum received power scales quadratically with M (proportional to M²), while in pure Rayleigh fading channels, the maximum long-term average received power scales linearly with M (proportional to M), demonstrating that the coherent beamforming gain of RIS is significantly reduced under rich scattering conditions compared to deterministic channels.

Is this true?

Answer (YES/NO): YES